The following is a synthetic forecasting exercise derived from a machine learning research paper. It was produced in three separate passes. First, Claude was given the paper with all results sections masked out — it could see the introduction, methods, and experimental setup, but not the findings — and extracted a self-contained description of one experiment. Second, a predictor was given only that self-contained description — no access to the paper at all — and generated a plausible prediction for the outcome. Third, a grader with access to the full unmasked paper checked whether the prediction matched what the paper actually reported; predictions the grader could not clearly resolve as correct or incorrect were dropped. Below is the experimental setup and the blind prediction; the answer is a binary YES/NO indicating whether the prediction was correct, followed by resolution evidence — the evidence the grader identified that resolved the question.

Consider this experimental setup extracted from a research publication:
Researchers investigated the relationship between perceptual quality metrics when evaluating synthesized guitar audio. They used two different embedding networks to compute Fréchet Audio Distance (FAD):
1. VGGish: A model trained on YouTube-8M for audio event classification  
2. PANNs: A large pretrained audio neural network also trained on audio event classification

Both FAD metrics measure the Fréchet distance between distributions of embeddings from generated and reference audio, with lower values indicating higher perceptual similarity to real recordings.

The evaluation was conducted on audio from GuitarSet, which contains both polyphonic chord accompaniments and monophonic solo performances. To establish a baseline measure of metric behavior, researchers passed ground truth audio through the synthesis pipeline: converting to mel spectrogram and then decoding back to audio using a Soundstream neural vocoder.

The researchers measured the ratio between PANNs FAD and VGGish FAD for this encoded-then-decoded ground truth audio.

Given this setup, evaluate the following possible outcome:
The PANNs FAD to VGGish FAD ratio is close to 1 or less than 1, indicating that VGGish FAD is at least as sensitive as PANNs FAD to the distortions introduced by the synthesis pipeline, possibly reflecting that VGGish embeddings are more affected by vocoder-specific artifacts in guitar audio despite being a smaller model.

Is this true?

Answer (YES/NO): NO